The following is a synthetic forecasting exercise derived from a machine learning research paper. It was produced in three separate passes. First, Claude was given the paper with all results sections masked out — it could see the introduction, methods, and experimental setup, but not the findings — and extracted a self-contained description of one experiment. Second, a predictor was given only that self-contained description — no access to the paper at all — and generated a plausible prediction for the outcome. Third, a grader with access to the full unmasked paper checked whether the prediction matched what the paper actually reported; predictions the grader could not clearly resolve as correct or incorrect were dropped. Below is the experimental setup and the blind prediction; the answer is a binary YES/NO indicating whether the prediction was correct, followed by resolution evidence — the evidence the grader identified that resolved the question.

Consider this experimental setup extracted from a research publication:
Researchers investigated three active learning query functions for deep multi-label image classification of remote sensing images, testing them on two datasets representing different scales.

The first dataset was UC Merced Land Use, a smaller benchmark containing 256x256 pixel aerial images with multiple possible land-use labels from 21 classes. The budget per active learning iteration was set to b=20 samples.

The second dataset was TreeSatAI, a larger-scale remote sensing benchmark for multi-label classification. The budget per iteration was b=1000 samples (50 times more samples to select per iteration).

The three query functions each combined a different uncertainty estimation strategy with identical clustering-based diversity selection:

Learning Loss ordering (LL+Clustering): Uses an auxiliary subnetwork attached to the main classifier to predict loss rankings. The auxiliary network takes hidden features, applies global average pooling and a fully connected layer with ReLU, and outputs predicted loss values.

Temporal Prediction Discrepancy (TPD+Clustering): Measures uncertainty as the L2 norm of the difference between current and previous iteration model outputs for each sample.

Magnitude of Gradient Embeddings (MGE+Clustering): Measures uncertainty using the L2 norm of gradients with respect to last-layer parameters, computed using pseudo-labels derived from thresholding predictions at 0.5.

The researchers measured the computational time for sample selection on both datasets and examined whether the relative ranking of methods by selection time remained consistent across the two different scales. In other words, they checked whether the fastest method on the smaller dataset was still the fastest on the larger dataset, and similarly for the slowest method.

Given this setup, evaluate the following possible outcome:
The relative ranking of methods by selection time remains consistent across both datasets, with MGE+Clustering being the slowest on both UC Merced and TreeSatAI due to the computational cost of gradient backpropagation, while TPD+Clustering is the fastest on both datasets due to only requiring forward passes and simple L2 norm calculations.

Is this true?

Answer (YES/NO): NO